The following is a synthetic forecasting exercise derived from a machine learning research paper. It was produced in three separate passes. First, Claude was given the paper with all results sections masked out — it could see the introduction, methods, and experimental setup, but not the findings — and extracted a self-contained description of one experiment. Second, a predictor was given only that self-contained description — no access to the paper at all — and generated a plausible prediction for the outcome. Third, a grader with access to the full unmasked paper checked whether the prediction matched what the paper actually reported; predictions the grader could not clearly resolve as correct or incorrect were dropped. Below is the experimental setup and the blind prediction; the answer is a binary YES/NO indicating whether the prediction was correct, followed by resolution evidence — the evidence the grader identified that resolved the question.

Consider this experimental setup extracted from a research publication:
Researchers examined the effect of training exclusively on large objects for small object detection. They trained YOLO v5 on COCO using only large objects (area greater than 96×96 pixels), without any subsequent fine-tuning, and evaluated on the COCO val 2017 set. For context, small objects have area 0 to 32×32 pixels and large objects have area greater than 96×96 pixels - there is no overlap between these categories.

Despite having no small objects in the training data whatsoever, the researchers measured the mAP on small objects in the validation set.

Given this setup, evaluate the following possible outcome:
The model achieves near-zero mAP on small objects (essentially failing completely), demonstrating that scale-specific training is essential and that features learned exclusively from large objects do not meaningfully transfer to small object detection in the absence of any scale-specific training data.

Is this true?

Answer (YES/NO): NO